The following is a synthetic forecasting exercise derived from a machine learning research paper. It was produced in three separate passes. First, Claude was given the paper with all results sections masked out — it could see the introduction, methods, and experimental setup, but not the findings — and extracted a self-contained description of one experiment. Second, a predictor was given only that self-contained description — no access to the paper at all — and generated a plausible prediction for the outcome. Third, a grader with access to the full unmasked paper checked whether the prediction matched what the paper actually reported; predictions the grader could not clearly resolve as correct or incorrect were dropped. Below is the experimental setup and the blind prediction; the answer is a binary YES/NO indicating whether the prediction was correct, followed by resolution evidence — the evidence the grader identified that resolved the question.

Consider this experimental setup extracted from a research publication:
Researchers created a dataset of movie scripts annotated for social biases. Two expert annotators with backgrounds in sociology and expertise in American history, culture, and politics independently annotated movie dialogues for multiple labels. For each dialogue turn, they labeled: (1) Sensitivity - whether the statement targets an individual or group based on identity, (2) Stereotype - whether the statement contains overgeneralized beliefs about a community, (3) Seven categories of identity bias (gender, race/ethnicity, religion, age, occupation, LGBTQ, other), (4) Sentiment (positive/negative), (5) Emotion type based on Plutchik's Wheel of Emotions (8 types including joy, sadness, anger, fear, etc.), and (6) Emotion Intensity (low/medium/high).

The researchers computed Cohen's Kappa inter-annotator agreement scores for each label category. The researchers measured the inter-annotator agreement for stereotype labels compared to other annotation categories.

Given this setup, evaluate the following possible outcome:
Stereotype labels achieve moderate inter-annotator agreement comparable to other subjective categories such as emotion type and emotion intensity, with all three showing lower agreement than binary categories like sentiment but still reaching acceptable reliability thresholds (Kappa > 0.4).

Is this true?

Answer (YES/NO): NO